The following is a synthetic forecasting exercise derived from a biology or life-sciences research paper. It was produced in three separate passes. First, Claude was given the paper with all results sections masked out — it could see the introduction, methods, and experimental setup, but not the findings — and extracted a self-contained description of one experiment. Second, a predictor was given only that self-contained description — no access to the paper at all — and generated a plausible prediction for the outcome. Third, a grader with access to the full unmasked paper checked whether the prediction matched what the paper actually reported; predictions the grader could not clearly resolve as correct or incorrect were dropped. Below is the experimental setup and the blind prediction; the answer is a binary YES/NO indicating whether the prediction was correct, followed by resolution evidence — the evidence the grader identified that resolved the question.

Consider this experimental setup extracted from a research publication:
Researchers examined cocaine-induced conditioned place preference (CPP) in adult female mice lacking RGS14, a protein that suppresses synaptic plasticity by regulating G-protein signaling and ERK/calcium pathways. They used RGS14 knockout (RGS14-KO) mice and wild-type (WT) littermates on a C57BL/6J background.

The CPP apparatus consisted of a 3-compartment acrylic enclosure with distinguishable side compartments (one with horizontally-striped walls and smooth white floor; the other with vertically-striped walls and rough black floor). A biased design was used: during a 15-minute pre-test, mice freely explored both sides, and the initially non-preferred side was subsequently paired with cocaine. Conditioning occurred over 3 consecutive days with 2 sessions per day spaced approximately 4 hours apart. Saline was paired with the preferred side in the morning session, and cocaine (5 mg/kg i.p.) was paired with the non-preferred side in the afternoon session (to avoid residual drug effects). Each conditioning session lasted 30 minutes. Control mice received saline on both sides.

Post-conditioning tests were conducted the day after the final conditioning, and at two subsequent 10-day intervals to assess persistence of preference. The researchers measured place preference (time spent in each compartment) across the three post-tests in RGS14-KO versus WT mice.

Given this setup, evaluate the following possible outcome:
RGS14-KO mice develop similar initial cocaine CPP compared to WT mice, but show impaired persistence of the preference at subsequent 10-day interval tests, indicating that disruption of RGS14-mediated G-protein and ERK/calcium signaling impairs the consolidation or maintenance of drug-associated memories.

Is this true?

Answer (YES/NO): NO